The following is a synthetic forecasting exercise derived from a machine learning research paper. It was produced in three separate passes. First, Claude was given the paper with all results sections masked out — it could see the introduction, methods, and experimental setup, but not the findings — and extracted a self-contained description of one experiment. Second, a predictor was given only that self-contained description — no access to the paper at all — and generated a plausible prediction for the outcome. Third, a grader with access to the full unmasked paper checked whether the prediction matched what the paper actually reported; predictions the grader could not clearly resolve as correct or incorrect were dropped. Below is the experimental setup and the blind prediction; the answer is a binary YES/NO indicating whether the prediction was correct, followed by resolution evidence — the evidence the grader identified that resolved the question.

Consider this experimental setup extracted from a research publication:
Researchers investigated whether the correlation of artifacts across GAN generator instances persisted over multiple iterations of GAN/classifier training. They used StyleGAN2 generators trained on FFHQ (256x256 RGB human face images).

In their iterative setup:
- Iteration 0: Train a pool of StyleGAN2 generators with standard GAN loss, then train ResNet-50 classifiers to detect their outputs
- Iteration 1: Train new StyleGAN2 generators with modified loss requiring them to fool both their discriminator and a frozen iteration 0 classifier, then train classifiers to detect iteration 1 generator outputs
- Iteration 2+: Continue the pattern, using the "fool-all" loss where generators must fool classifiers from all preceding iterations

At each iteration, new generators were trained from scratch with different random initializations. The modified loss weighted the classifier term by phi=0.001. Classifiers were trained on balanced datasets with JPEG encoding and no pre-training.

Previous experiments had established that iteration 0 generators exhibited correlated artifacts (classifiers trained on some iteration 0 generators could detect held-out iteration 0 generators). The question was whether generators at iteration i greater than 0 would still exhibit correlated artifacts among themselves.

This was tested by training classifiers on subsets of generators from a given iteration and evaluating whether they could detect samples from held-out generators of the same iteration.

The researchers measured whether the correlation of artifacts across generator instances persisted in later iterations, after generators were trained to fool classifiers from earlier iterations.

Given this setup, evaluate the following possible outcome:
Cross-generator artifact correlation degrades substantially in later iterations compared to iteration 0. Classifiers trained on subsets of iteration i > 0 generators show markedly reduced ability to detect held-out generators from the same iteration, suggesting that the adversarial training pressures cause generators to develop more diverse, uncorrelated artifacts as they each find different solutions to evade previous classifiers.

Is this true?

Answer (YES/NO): NO